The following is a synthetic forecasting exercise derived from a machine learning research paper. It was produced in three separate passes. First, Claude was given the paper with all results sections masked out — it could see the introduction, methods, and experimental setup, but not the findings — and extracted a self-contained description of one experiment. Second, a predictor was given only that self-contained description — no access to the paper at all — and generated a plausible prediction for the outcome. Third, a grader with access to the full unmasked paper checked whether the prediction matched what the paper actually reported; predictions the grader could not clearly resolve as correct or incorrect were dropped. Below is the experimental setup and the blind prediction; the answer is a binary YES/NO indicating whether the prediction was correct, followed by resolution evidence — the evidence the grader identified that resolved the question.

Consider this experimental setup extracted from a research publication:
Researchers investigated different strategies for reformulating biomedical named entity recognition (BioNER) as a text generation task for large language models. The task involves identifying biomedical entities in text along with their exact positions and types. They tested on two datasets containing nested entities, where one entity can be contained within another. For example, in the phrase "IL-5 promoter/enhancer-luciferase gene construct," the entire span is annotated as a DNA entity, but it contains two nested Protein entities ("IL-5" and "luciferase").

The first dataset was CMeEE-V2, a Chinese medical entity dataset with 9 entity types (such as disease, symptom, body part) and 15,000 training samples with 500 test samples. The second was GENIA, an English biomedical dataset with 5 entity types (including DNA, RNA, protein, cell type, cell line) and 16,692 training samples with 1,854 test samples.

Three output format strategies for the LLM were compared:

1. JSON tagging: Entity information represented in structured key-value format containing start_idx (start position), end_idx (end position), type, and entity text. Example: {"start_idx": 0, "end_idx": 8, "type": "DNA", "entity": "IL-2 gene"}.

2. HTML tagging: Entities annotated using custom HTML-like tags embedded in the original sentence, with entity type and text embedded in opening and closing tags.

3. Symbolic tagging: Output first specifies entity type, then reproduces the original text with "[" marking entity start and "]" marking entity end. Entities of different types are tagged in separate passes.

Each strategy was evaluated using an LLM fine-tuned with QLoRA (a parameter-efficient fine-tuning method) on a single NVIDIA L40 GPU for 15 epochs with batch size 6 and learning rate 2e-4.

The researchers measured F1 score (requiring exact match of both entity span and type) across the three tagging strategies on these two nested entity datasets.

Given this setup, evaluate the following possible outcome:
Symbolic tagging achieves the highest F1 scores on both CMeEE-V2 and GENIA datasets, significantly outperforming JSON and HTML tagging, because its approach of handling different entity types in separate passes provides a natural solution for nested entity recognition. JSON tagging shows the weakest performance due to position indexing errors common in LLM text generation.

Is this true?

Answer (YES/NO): NO